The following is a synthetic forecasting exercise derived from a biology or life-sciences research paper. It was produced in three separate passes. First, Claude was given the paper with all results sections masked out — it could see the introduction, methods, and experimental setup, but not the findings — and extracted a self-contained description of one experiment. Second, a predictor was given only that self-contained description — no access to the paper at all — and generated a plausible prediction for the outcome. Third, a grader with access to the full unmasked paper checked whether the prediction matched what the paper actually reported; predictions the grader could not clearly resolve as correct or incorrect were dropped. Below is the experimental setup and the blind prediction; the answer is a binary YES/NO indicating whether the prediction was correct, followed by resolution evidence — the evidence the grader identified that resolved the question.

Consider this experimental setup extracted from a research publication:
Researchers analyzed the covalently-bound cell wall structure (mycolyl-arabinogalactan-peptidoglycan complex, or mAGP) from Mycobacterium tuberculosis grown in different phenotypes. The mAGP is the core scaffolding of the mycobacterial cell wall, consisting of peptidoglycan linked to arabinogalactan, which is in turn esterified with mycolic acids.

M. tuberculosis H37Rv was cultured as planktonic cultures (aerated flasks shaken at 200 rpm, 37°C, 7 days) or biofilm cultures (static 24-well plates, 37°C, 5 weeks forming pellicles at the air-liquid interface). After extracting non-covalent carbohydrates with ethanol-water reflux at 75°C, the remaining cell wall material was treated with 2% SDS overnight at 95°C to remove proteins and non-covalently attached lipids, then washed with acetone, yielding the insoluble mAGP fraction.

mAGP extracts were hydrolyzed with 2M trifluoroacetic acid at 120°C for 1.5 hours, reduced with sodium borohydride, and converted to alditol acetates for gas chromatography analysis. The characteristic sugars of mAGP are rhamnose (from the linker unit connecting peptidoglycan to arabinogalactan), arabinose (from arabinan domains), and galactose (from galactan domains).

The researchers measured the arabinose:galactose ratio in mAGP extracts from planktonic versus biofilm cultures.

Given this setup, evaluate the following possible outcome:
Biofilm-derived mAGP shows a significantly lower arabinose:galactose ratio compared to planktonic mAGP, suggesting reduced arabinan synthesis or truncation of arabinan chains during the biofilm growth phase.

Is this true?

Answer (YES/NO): NO